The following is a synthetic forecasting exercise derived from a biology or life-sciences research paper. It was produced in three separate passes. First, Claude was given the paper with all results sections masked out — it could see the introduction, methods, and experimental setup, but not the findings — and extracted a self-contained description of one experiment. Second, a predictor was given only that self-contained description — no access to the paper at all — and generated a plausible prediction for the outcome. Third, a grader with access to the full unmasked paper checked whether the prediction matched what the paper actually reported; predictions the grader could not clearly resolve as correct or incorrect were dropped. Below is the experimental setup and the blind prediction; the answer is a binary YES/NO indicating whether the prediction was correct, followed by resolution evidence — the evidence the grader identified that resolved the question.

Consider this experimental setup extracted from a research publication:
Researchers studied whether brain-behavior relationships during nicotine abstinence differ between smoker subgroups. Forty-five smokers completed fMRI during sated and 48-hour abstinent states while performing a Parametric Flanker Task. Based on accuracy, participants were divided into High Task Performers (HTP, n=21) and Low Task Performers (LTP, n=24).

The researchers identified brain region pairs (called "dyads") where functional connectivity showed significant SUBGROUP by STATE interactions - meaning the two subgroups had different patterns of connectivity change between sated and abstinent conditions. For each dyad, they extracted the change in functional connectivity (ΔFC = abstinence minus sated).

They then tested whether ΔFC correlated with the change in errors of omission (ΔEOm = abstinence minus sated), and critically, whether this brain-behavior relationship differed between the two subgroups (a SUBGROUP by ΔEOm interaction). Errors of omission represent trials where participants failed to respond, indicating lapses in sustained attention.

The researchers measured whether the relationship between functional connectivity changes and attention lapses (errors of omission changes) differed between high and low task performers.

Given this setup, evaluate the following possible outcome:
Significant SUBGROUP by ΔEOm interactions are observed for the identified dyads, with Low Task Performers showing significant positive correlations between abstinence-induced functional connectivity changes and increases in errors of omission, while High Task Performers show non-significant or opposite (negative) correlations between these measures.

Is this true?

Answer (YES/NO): NO